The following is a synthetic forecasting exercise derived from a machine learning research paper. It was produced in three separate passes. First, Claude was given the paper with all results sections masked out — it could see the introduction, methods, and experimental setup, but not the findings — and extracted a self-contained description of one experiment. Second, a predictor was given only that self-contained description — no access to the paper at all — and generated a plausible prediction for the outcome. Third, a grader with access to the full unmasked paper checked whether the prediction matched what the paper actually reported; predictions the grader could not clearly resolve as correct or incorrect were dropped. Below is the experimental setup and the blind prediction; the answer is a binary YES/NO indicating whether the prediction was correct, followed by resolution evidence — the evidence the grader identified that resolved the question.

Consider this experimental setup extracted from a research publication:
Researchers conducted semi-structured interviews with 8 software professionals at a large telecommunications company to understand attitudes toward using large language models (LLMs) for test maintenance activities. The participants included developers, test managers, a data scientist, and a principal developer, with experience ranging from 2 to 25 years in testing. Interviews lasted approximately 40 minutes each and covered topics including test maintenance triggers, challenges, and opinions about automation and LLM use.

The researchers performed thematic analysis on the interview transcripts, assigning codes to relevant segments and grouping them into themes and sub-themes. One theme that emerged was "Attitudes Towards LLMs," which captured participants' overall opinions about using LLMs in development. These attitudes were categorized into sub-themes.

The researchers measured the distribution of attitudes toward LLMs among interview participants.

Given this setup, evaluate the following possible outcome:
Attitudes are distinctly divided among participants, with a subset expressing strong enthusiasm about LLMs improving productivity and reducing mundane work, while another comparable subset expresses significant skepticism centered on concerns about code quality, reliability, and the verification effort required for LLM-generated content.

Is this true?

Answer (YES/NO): NO